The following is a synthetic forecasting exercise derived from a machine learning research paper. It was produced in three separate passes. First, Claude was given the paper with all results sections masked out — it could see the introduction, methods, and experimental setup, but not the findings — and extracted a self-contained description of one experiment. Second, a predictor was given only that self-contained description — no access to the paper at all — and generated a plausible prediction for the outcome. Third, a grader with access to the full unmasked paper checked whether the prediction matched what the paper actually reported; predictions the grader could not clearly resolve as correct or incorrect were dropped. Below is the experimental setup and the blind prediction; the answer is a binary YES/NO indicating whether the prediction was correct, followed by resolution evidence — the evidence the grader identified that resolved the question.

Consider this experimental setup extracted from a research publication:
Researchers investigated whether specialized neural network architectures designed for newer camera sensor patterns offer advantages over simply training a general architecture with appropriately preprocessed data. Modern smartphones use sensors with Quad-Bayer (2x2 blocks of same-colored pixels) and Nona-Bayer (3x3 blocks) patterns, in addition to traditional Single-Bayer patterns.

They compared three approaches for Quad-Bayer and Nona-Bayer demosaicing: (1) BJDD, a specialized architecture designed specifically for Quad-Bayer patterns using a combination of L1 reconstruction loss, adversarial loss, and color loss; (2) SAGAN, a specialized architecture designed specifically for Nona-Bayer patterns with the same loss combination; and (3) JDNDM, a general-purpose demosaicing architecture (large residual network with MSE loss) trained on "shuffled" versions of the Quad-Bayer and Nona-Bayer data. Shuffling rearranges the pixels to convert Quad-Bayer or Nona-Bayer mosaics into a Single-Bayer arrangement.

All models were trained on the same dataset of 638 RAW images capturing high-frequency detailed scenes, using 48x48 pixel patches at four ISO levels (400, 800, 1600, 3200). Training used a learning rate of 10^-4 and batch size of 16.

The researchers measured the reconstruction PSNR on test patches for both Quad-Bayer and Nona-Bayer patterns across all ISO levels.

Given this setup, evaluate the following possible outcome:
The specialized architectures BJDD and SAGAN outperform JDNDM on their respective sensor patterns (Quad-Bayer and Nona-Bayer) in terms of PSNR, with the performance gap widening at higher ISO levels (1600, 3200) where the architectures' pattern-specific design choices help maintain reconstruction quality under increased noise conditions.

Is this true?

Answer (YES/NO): NO